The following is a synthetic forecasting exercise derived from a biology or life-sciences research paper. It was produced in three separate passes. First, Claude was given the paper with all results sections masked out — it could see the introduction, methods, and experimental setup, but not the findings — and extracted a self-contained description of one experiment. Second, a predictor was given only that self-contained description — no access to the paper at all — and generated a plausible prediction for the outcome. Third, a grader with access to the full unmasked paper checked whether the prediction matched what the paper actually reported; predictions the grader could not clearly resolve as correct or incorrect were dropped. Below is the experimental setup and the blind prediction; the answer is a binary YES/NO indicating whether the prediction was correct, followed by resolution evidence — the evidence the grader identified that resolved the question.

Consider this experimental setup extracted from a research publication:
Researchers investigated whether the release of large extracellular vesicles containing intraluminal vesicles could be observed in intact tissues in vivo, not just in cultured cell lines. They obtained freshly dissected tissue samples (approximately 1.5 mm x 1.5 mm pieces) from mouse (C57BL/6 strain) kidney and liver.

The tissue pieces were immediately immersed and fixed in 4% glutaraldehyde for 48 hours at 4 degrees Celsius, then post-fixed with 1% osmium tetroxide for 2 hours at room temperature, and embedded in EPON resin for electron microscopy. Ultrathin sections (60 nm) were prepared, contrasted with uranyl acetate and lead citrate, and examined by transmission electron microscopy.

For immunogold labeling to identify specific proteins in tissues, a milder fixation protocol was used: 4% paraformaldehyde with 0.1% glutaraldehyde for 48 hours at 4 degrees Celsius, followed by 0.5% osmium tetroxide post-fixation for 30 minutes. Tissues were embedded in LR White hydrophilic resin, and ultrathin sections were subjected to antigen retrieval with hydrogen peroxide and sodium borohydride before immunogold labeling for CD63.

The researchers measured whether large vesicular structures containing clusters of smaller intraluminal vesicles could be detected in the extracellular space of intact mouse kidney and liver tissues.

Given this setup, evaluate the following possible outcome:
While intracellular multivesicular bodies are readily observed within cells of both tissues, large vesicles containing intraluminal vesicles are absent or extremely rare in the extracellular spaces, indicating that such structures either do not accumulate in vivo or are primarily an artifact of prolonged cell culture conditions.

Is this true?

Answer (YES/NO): NO